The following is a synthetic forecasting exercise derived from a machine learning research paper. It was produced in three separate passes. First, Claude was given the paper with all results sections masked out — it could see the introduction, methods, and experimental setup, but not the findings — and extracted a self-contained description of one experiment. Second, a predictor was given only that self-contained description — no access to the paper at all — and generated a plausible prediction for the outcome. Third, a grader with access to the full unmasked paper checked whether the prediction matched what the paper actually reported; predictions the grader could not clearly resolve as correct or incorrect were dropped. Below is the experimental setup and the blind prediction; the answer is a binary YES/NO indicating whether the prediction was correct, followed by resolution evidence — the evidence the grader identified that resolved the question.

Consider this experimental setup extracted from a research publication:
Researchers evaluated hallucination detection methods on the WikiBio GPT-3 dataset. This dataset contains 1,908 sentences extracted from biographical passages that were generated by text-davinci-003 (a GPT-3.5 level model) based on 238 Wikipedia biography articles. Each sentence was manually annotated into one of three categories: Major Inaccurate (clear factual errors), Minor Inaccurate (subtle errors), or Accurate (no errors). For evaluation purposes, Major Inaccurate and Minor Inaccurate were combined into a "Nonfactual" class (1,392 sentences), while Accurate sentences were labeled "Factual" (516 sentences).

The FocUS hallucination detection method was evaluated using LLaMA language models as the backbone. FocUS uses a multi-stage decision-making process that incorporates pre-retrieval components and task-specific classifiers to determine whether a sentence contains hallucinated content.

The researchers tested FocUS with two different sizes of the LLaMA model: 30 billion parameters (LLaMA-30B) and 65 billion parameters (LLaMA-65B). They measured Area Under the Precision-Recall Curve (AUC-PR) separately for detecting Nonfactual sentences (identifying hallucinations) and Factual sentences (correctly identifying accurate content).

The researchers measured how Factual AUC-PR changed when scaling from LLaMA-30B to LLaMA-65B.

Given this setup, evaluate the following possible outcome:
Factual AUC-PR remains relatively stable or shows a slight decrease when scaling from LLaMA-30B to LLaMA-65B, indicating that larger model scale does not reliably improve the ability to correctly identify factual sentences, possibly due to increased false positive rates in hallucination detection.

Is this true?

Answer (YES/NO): YES